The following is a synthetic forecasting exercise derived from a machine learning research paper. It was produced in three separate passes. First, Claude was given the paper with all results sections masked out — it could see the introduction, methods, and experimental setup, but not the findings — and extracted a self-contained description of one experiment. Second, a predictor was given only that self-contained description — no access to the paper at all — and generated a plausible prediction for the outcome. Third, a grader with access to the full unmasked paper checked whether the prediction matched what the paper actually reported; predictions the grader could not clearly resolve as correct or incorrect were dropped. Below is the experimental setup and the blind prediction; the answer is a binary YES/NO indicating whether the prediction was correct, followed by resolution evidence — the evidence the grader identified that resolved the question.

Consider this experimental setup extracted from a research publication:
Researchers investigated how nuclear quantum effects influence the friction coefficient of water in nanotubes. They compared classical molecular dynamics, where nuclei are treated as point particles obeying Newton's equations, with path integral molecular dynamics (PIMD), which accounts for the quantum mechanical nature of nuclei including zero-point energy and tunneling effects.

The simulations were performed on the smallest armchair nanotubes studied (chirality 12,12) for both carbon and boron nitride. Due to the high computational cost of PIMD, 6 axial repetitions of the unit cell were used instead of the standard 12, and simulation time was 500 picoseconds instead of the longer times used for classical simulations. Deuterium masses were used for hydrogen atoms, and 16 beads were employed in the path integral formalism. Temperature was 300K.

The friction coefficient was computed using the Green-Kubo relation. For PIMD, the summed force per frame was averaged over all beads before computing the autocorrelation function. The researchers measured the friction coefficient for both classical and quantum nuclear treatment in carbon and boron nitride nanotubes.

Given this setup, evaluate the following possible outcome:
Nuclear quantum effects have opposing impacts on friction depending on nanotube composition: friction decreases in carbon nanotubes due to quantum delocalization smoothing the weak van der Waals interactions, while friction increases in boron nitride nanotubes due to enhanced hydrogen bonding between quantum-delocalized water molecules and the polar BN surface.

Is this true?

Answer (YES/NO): NO